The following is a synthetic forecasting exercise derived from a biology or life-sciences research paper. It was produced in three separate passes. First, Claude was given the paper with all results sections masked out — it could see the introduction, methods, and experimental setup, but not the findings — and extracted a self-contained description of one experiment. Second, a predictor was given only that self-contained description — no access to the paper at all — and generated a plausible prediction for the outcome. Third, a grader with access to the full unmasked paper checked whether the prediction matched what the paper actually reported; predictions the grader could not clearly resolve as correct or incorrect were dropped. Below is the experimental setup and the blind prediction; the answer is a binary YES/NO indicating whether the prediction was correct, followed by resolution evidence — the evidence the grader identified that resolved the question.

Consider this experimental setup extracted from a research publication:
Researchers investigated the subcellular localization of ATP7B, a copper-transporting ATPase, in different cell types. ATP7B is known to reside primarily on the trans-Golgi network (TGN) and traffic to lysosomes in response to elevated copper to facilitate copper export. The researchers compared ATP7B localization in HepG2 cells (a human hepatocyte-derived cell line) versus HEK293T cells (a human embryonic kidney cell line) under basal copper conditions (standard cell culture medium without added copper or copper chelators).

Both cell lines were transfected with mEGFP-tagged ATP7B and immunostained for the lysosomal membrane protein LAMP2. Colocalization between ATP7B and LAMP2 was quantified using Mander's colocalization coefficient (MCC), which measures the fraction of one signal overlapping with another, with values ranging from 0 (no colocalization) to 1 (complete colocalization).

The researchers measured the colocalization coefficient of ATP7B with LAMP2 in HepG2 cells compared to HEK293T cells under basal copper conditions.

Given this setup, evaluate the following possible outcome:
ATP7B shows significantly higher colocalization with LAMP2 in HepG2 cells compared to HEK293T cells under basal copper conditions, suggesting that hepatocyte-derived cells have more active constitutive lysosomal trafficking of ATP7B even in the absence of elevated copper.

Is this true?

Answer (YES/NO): YES